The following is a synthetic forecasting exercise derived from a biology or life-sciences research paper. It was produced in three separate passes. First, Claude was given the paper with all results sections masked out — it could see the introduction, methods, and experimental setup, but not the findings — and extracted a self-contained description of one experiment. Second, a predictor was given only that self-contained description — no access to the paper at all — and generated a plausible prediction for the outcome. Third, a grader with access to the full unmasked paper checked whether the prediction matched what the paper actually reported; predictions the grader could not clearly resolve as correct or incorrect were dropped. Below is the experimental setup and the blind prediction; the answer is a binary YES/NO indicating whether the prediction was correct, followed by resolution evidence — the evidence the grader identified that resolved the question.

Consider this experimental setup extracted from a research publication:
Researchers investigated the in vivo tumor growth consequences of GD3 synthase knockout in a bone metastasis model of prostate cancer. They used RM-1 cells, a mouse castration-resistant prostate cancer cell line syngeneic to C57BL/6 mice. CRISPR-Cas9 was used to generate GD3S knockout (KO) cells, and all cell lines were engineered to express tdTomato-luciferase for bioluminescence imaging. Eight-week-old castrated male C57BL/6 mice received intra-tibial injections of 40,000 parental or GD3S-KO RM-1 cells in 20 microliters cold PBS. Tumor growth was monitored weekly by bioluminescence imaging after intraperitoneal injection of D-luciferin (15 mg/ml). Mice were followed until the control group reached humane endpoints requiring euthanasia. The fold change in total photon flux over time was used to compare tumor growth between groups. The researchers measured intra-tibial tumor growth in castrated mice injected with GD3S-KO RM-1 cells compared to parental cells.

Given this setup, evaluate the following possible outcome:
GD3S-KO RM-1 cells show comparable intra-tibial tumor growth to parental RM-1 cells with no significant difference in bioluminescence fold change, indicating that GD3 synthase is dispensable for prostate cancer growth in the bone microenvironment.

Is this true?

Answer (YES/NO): NO